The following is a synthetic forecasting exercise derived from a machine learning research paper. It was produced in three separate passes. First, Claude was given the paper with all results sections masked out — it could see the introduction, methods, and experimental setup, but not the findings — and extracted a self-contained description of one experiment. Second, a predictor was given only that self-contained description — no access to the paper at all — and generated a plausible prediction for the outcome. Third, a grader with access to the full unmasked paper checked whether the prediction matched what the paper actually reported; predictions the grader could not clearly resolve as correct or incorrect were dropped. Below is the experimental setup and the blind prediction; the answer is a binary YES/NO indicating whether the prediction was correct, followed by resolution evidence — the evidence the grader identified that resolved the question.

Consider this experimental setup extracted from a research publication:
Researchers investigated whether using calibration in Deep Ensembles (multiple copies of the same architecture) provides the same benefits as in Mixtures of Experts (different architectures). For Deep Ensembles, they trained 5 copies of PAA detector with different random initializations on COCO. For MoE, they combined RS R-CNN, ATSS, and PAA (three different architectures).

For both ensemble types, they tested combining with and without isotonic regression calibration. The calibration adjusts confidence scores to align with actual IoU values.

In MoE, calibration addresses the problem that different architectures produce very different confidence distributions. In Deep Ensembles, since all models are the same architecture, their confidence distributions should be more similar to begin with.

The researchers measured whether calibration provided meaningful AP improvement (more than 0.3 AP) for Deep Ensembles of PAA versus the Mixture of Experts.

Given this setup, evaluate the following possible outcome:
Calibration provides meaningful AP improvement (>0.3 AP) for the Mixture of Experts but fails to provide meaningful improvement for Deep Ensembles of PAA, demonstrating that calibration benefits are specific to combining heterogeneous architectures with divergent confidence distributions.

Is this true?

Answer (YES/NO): YES